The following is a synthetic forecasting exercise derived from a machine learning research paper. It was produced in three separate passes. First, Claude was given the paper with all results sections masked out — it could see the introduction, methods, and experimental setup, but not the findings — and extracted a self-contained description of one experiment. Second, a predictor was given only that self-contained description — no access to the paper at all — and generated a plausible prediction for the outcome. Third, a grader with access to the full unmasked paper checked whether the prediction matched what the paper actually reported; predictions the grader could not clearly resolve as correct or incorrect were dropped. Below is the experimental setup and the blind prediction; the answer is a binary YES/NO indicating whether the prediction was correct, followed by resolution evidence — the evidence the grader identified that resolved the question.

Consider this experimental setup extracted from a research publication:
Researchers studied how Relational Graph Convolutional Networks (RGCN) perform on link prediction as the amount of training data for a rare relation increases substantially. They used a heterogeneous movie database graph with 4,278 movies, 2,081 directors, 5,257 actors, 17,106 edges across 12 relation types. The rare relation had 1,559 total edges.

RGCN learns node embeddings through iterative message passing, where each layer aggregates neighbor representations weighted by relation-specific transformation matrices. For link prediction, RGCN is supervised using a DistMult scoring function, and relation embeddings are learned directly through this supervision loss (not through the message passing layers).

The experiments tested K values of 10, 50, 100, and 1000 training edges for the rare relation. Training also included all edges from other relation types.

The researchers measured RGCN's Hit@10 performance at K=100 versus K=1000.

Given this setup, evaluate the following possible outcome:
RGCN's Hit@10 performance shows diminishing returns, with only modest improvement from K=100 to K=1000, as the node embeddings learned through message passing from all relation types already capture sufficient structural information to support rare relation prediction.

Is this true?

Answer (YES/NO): NO